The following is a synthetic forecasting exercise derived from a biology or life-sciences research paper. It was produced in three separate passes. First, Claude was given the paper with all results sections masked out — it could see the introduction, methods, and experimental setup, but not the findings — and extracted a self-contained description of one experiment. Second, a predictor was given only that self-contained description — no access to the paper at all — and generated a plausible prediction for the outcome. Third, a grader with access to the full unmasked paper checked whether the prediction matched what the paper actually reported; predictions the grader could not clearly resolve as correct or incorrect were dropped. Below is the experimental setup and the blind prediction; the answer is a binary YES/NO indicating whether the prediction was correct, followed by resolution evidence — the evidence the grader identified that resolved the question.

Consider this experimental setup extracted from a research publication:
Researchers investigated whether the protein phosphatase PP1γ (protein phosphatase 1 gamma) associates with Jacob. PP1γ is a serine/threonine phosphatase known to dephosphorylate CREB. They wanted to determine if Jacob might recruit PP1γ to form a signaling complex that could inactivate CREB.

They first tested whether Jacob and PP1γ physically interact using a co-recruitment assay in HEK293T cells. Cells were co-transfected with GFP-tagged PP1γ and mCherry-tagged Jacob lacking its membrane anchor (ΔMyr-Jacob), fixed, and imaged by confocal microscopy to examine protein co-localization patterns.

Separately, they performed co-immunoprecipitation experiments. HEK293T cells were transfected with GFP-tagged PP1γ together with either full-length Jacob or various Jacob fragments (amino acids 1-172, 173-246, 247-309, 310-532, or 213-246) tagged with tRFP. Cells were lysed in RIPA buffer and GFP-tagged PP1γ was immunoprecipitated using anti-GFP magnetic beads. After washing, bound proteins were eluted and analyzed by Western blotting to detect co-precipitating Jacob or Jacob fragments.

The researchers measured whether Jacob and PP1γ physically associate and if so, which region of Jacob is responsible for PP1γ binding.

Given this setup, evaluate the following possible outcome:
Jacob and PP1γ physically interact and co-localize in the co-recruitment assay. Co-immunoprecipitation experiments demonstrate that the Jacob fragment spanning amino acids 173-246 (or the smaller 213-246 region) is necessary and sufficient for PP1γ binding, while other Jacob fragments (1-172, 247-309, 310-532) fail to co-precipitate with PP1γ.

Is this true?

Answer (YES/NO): NO